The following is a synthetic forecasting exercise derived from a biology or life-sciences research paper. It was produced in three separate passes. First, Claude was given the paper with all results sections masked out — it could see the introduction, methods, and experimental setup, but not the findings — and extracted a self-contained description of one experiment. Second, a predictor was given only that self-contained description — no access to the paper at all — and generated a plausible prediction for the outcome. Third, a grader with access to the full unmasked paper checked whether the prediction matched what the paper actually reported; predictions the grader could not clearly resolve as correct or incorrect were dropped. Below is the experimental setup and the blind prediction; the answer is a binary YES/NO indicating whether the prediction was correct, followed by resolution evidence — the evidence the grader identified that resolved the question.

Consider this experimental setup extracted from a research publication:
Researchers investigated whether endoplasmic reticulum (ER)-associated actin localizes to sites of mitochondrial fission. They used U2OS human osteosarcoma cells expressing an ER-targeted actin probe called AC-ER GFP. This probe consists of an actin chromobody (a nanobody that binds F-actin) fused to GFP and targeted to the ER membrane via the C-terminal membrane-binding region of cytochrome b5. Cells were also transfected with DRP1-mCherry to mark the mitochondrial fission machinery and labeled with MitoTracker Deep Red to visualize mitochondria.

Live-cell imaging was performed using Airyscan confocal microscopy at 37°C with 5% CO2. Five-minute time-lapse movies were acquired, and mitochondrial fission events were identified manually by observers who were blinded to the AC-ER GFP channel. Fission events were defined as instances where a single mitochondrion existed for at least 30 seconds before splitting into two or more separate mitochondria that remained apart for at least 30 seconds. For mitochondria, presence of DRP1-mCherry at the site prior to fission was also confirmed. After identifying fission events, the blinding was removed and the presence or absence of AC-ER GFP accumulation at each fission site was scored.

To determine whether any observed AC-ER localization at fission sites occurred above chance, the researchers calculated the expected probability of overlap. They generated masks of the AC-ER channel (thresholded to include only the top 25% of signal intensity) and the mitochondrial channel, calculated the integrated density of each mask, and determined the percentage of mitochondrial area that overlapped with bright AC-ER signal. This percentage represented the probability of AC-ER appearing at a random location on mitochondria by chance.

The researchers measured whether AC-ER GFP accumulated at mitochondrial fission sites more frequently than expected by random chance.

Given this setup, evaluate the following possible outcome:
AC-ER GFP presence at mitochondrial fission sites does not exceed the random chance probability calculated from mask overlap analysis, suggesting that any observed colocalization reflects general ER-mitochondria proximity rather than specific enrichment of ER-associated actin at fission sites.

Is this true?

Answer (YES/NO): NO